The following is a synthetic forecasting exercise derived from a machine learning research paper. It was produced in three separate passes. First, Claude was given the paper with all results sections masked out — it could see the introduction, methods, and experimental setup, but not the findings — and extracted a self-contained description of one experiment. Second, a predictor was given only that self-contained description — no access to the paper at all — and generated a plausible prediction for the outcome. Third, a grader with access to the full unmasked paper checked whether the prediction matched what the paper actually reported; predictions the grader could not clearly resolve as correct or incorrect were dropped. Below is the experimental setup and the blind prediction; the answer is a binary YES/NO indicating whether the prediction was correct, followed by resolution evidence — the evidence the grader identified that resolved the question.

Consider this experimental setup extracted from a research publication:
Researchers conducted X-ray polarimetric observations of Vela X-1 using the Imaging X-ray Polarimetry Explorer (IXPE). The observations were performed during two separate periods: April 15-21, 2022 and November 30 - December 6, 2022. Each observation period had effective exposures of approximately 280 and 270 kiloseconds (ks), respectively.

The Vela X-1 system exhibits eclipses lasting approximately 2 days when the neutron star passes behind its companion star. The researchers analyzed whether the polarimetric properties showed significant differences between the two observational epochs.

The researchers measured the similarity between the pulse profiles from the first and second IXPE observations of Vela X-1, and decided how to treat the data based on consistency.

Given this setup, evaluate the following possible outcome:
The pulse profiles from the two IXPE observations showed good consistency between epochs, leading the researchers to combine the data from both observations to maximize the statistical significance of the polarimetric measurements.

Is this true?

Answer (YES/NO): YES